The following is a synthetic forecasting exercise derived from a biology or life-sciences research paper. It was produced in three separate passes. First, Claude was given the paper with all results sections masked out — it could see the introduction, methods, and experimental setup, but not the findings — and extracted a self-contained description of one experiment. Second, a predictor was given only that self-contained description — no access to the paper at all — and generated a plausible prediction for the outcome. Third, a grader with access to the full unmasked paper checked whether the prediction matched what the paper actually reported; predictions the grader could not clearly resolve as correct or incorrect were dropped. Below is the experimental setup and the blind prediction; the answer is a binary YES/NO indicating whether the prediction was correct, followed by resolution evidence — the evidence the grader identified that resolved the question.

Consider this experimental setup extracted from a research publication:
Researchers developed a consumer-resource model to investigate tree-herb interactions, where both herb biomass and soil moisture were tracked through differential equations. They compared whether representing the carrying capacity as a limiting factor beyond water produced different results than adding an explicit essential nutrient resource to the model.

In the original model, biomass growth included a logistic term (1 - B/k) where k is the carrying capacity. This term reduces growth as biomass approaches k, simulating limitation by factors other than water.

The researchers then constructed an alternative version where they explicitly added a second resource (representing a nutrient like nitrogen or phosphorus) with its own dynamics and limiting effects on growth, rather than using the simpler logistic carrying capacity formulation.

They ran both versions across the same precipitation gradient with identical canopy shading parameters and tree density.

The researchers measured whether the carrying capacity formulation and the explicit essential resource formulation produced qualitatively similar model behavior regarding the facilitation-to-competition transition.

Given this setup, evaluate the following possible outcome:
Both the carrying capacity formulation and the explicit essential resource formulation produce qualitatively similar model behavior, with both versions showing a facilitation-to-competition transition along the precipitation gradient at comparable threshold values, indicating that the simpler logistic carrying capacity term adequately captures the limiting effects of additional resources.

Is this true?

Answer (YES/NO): YES